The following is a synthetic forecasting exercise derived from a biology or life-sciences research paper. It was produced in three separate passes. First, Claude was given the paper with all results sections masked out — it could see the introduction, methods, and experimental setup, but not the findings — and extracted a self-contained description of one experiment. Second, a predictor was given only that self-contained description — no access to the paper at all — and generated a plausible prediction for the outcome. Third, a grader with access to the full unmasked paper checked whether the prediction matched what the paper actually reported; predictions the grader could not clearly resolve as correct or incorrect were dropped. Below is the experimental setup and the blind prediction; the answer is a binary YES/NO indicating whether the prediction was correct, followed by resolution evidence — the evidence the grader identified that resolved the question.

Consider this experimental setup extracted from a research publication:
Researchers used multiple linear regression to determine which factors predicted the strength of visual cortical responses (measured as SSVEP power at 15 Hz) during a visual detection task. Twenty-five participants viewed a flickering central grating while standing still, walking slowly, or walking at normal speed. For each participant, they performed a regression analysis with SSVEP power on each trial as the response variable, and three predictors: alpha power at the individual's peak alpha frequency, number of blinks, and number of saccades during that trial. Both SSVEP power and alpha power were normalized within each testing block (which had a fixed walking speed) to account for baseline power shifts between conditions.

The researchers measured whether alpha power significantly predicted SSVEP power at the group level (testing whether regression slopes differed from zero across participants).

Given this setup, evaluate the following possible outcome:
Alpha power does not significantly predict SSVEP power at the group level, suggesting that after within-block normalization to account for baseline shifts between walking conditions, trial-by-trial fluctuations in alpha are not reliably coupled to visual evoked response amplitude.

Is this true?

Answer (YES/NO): NO